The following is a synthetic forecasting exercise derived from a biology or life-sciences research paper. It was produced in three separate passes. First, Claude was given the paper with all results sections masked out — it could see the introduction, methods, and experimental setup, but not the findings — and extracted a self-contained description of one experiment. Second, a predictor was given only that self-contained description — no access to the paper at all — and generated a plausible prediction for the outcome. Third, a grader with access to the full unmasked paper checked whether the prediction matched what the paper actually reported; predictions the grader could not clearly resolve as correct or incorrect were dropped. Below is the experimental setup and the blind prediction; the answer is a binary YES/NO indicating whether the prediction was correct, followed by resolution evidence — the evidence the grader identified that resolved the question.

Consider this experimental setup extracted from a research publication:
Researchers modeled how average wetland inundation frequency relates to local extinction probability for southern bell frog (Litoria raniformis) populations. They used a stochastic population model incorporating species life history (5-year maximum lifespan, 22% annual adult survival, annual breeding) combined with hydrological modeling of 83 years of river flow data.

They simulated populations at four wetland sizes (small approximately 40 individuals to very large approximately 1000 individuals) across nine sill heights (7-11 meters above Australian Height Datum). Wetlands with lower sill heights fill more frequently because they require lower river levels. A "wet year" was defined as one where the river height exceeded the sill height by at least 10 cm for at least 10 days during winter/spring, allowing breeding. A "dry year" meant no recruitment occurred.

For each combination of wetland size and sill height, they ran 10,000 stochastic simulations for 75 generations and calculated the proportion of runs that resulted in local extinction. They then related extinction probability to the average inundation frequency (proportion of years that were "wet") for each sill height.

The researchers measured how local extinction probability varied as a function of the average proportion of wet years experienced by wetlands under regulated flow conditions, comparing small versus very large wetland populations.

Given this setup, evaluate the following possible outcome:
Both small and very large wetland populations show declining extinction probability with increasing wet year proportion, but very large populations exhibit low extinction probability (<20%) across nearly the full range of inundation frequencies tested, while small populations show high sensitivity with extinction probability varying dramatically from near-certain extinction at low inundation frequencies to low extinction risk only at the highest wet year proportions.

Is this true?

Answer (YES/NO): NO